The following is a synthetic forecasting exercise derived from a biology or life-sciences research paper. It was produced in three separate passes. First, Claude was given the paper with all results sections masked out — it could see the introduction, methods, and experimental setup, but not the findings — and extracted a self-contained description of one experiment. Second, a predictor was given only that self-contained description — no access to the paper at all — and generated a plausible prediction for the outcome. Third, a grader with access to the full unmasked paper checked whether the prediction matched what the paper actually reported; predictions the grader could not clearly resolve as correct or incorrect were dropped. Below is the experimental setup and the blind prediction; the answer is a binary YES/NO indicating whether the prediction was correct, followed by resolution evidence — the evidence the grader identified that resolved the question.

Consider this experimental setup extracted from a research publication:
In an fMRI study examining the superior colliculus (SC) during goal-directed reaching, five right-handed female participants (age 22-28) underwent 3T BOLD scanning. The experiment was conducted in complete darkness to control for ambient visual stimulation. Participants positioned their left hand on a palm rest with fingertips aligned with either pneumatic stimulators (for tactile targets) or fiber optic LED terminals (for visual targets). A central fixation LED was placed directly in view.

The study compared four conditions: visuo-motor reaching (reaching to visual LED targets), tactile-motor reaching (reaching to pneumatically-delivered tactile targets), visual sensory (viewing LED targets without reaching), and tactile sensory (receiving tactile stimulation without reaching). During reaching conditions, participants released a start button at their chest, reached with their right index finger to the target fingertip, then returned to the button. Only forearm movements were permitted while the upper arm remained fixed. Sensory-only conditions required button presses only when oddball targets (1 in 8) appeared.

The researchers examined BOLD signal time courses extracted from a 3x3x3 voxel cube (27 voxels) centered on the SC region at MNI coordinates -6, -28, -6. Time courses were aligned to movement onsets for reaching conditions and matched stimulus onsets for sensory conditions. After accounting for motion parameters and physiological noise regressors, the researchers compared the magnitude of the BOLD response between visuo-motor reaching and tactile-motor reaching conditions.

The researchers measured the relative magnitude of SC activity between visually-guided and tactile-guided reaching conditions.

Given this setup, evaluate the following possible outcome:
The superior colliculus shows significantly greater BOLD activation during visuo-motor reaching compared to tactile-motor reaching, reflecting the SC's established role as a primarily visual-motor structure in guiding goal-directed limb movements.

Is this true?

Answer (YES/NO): NO